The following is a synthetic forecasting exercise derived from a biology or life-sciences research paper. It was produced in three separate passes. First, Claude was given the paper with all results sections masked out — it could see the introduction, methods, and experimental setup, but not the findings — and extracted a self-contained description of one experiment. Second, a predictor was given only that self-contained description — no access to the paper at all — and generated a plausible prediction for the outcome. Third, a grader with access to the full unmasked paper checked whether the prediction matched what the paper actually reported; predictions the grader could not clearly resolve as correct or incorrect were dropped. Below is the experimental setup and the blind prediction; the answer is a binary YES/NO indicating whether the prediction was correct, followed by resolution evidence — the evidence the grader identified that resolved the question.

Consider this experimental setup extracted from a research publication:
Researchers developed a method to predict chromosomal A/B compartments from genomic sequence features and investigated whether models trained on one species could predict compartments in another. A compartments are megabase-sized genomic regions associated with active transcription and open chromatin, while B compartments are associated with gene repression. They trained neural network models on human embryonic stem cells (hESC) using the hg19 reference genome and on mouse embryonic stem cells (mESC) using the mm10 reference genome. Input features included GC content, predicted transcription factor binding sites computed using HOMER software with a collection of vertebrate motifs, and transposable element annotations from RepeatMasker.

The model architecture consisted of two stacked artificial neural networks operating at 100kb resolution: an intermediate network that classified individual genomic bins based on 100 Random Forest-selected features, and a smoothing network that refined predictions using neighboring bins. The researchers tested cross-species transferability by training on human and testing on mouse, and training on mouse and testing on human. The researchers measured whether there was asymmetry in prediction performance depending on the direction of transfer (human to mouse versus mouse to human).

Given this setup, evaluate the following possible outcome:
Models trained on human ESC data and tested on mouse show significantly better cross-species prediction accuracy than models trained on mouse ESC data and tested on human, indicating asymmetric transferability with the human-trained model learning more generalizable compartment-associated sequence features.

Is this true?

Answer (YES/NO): NO